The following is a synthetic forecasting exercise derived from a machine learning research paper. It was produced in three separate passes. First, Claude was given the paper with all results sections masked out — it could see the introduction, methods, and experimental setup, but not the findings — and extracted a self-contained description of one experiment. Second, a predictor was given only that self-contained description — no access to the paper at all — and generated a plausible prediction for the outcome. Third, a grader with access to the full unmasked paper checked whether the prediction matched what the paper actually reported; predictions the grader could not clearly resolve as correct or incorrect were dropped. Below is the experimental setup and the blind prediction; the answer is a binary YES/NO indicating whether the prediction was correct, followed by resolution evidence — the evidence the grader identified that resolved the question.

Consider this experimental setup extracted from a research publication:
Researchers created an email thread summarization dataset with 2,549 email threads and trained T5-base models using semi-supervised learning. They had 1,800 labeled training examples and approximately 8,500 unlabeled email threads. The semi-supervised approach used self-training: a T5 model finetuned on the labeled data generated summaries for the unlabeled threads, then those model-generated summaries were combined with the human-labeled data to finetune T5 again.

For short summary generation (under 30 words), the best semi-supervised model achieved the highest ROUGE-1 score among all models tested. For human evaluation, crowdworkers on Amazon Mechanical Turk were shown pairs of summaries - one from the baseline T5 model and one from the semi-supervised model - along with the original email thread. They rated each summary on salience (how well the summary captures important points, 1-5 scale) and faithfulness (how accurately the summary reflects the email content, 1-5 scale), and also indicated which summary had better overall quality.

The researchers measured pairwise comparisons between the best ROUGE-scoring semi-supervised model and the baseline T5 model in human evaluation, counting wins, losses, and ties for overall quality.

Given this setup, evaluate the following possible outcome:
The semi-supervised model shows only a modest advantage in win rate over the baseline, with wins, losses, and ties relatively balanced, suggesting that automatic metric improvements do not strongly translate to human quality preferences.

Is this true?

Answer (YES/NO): NO